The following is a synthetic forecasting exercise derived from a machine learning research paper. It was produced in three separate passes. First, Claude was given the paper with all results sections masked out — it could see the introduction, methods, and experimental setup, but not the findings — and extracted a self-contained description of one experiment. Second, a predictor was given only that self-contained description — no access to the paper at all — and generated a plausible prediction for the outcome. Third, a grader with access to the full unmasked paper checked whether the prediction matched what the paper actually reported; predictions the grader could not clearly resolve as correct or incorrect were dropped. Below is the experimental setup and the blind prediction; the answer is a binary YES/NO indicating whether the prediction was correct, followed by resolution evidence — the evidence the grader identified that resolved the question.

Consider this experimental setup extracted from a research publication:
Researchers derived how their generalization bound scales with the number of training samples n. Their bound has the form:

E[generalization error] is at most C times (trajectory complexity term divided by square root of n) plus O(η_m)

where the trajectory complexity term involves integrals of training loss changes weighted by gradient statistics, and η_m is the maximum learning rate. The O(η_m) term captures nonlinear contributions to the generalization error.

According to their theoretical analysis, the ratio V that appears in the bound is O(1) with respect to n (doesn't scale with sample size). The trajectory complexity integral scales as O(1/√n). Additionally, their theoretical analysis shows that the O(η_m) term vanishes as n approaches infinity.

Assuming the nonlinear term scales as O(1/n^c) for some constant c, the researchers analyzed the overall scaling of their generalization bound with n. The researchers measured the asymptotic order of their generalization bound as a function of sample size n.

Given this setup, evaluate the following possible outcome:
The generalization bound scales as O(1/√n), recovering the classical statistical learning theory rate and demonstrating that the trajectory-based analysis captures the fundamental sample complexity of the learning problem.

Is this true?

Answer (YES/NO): NO